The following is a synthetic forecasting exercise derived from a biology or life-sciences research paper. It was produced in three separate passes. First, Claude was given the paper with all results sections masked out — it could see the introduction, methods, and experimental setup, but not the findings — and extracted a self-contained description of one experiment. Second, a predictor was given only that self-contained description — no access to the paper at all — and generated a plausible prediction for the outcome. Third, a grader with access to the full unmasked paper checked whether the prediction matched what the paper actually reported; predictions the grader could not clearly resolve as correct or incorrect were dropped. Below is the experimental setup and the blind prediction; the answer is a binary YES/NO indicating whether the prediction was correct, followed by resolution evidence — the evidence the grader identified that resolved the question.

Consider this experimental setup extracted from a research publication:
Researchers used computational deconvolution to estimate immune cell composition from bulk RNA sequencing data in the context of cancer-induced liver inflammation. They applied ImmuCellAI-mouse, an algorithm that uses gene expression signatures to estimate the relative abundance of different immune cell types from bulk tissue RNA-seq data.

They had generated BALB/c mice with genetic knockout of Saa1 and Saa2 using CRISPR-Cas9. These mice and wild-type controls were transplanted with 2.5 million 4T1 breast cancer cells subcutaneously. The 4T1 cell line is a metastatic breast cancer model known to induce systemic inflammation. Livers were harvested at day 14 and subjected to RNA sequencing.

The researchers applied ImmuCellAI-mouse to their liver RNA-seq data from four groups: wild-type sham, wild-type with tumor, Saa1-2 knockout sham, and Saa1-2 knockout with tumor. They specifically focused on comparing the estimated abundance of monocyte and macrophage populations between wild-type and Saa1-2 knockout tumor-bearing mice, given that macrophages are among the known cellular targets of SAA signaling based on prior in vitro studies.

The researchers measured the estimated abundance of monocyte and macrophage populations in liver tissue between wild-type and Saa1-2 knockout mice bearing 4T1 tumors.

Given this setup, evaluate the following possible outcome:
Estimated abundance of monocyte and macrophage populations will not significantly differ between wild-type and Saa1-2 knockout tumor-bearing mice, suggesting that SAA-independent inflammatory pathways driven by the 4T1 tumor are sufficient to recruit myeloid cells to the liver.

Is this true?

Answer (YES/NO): YES